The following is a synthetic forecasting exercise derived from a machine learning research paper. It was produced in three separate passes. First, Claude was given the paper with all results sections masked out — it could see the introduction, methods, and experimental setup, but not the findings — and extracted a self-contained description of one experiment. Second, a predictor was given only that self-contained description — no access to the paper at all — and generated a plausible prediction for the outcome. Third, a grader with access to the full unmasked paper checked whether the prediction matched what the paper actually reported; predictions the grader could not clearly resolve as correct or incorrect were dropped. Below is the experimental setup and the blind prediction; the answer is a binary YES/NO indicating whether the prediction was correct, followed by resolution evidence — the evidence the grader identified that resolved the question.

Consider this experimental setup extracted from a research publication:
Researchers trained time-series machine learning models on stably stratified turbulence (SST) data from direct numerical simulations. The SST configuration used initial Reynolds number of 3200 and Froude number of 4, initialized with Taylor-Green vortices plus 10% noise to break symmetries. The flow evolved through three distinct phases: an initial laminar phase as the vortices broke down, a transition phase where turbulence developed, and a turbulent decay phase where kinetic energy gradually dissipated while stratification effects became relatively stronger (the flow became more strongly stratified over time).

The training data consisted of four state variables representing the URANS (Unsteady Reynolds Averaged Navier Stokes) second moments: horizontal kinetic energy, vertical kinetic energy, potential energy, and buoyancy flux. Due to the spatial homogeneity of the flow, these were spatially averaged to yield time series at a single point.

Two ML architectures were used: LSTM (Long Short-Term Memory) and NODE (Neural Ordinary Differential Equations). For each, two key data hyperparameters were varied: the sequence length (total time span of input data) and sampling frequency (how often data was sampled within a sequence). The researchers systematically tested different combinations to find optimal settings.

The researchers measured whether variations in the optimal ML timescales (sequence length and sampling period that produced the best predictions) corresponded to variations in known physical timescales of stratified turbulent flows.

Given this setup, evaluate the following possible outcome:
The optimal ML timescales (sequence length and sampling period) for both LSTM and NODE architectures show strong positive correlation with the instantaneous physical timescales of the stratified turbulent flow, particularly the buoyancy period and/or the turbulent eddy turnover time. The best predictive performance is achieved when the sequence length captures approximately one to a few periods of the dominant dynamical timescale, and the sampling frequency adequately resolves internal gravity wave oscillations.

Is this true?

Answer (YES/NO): NO